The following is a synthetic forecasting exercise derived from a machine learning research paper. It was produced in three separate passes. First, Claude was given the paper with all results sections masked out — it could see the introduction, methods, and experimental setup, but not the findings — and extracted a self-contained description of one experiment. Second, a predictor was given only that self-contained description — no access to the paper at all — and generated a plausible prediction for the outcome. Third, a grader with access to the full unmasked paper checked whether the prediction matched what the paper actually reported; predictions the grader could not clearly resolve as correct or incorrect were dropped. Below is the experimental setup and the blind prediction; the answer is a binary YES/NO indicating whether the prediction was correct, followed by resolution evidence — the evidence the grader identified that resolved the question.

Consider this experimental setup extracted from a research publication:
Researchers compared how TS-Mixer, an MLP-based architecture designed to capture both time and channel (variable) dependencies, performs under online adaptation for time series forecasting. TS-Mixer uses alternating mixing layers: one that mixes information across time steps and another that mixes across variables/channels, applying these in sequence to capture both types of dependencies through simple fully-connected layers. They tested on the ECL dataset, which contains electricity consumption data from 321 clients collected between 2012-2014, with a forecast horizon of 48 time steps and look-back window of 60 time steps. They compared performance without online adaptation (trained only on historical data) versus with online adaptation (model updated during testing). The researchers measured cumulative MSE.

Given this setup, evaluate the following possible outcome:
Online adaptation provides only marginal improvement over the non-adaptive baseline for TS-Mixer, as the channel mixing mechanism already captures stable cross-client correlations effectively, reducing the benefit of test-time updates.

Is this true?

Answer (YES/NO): NO